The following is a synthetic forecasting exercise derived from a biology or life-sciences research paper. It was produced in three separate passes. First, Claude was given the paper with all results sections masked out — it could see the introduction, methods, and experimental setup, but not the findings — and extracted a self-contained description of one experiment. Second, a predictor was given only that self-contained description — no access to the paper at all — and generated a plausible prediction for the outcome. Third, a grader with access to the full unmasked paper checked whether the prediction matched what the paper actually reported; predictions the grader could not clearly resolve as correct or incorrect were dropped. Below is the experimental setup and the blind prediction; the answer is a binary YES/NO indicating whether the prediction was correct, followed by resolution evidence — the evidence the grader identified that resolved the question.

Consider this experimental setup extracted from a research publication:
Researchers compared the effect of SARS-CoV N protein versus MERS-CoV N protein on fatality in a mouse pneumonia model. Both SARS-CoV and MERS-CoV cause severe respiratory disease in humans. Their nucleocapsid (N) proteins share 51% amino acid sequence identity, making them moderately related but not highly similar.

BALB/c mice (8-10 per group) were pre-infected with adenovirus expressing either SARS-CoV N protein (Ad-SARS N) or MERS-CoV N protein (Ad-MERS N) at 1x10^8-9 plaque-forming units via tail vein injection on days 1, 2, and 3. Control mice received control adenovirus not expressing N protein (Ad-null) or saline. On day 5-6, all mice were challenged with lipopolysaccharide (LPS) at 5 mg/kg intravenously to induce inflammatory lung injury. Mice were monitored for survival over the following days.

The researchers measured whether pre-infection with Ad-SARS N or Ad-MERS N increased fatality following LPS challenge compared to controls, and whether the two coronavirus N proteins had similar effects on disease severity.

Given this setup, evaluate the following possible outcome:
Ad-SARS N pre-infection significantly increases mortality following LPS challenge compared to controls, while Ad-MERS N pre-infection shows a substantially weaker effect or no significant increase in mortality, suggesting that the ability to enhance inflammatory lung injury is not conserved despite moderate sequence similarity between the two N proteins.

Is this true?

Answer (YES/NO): NO